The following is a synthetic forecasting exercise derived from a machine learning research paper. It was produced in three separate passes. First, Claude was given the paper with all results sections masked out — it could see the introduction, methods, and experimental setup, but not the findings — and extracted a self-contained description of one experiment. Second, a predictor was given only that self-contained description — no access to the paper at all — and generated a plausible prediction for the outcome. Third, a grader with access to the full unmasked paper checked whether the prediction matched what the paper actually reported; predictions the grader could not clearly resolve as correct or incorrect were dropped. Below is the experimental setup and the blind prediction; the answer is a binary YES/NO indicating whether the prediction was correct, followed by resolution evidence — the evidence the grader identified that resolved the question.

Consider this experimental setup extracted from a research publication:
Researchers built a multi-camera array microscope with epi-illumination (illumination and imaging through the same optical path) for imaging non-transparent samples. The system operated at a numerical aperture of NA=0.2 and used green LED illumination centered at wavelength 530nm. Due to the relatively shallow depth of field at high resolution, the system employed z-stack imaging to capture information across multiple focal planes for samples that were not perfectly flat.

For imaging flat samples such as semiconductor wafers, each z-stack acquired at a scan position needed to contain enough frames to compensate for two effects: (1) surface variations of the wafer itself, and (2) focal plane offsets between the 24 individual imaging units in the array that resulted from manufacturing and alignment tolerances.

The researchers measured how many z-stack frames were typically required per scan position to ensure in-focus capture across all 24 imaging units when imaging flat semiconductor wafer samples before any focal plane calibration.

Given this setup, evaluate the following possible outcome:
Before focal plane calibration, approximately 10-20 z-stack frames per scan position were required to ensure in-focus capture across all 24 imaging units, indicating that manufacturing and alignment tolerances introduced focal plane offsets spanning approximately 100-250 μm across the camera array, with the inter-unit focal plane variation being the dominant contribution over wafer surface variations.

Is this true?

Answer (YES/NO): NO